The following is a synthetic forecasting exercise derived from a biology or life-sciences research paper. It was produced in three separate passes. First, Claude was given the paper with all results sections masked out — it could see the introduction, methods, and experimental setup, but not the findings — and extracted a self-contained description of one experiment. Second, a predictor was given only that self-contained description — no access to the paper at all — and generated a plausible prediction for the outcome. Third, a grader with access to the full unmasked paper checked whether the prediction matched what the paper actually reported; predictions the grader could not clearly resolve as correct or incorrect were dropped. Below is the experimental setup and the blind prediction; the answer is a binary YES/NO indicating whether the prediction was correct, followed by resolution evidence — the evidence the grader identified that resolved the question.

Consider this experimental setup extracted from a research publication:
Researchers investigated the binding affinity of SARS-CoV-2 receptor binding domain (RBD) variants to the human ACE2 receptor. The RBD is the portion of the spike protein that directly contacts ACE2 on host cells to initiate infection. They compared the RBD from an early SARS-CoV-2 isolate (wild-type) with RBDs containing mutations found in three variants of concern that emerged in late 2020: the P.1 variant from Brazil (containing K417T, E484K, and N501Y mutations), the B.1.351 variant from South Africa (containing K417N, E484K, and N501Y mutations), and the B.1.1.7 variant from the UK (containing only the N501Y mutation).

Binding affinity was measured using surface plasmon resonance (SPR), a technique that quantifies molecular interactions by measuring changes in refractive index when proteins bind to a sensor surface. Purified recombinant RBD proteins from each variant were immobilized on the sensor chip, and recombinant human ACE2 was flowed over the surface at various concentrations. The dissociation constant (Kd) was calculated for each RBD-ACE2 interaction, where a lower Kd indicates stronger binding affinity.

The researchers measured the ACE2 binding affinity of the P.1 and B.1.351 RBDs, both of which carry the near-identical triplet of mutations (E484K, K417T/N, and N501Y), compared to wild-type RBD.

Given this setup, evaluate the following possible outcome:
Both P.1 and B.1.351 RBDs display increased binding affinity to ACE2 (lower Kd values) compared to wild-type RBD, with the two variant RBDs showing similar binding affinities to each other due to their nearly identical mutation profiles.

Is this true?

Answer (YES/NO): YES